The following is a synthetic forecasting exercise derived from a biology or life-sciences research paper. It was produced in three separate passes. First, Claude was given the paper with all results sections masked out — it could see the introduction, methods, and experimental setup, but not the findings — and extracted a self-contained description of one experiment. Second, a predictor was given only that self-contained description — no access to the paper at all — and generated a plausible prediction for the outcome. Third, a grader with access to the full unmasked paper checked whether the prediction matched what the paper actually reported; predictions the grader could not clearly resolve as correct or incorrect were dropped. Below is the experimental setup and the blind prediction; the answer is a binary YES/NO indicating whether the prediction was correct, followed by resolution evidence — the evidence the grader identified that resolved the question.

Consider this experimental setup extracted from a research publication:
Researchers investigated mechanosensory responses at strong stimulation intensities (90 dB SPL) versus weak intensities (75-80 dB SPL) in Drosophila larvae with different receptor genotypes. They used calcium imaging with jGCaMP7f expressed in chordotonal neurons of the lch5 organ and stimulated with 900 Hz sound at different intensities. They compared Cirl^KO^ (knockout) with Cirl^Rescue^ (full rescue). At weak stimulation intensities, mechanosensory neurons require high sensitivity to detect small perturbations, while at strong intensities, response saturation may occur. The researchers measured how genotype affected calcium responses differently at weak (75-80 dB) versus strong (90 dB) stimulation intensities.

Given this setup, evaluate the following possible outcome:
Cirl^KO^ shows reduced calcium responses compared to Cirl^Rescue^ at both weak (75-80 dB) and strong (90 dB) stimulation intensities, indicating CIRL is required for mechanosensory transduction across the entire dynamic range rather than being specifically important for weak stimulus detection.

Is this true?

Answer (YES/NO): NO